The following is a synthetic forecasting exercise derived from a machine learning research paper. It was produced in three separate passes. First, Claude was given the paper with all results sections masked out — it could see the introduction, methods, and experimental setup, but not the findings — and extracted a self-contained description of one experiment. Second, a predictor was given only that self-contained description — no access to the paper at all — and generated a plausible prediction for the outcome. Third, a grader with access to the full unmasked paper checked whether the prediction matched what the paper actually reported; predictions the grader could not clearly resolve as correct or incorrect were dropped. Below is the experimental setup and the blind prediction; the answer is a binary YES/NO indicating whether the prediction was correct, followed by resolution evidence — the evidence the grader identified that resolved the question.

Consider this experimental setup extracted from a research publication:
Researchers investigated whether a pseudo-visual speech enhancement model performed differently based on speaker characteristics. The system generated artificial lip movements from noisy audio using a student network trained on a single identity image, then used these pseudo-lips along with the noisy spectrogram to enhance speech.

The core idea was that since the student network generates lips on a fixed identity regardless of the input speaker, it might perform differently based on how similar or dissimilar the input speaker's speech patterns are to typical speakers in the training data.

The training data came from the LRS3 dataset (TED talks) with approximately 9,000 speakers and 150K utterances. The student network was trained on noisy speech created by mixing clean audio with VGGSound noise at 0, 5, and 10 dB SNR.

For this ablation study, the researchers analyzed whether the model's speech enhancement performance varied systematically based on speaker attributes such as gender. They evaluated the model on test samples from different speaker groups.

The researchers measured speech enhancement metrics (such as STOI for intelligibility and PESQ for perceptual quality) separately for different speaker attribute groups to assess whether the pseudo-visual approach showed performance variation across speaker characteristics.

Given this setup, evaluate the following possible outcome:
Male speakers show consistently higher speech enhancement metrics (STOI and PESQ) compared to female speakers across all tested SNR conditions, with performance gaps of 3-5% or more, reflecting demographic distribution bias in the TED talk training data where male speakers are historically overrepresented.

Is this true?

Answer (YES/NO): NO